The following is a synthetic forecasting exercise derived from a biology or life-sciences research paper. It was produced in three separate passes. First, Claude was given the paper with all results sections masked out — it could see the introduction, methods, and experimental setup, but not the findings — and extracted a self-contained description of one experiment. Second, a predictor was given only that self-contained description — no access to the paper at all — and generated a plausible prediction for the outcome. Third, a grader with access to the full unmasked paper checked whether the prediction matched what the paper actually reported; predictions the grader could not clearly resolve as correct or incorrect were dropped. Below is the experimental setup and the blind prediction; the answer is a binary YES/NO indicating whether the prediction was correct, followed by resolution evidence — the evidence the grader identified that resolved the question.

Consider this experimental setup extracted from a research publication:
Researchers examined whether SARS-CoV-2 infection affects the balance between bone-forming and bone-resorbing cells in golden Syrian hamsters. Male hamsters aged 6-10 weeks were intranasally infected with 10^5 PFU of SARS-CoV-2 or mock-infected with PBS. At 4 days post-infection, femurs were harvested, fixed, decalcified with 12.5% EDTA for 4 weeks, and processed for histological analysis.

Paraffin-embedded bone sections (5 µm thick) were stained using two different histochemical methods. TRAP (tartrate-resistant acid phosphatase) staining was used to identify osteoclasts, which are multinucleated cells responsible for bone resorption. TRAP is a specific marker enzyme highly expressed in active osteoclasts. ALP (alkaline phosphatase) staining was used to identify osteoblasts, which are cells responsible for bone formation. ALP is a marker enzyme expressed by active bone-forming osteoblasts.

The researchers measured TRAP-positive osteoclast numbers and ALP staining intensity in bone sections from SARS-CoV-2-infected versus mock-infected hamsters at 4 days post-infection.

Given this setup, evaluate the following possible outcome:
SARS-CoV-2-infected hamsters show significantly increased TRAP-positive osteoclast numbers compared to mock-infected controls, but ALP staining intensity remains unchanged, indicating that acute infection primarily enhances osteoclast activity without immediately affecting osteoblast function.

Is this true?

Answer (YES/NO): YES